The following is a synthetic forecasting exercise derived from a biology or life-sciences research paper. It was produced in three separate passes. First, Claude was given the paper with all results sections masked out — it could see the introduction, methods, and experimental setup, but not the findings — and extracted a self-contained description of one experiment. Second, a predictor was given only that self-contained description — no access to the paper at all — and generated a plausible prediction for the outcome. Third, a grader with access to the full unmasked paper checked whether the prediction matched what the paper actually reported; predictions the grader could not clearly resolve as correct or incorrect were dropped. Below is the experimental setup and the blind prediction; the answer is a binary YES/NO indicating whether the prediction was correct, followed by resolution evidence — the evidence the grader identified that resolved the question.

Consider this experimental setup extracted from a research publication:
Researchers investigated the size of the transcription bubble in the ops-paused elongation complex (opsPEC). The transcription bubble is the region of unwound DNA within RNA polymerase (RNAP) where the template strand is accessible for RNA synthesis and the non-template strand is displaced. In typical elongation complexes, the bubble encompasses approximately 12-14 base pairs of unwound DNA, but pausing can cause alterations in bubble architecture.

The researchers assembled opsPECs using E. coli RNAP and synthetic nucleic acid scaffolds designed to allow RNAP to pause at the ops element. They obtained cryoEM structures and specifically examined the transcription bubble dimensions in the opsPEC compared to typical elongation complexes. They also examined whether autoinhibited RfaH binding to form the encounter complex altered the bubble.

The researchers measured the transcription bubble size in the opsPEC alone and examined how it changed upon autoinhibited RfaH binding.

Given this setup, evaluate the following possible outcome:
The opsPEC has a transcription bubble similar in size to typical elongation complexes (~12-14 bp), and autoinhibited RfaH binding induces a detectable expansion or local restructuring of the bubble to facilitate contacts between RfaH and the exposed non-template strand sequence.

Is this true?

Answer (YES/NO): NO